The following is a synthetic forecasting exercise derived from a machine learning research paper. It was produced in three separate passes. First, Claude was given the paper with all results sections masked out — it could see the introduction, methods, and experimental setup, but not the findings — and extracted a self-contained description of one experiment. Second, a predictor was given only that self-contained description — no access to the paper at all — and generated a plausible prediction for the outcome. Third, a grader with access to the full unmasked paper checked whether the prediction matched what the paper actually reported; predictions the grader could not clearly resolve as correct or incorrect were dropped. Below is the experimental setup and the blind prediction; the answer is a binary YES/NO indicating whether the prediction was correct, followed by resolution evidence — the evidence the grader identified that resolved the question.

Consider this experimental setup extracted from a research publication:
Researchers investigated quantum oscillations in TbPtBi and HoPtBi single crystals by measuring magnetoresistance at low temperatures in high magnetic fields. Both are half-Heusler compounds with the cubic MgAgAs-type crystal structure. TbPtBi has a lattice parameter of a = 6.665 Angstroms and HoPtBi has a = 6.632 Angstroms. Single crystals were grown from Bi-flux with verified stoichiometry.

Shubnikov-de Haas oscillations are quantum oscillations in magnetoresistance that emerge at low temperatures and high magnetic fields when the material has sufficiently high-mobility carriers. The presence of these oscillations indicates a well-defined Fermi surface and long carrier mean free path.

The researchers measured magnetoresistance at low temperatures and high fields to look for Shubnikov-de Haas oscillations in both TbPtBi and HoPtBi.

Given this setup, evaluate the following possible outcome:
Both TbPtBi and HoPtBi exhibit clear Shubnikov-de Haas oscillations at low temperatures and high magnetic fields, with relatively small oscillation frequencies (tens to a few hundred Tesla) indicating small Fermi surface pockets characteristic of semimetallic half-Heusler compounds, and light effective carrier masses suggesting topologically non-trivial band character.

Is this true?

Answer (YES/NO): NO